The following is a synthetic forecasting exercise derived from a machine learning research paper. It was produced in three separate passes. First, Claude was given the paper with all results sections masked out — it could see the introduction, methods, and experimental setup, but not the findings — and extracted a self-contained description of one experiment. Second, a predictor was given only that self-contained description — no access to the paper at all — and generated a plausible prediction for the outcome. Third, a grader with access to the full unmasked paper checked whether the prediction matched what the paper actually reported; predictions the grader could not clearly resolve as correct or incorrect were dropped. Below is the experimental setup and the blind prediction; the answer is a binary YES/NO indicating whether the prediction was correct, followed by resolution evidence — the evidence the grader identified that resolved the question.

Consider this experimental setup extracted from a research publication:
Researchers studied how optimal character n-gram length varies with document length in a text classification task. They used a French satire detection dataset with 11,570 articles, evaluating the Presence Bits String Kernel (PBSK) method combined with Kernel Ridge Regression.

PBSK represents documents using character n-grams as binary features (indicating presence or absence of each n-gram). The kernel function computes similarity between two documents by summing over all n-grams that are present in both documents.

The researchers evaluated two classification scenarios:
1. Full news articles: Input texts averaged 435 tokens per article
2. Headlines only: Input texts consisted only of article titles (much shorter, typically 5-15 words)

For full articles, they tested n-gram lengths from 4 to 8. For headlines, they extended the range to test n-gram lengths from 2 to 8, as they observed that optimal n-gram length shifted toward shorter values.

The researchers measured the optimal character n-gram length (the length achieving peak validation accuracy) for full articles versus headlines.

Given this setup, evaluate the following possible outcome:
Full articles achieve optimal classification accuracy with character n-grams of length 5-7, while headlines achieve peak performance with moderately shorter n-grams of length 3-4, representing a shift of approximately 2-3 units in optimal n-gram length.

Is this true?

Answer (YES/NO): NO